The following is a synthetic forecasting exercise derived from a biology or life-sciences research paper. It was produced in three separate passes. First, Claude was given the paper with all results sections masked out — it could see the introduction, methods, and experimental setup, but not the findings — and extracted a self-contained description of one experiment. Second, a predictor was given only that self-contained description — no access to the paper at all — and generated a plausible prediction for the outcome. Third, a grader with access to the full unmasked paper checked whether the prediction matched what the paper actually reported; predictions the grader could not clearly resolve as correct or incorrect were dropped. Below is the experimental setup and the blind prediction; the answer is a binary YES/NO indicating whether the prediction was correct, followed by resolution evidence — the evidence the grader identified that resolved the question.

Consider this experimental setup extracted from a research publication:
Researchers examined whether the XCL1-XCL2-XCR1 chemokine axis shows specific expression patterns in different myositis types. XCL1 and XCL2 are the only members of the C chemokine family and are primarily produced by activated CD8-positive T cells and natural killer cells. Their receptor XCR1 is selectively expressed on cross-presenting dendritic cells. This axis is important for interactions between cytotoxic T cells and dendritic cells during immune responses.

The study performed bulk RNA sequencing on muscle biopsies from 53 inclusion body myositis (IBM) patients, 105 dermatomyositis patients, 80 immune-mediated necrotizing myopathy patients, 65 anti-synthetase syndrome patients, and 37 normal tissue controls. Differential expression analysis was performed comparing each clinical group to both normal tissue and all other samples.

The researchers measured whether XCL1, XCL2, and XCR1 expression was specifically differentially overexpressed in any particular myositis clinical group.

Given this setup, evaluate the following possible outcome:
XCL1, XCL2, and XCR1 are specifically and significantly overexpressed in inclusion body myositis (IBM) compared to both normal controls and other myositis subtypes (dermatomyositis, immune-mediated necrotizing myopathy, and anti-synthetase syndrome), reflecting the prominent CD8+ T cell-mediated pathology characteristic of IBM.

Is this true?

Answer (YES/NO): YES